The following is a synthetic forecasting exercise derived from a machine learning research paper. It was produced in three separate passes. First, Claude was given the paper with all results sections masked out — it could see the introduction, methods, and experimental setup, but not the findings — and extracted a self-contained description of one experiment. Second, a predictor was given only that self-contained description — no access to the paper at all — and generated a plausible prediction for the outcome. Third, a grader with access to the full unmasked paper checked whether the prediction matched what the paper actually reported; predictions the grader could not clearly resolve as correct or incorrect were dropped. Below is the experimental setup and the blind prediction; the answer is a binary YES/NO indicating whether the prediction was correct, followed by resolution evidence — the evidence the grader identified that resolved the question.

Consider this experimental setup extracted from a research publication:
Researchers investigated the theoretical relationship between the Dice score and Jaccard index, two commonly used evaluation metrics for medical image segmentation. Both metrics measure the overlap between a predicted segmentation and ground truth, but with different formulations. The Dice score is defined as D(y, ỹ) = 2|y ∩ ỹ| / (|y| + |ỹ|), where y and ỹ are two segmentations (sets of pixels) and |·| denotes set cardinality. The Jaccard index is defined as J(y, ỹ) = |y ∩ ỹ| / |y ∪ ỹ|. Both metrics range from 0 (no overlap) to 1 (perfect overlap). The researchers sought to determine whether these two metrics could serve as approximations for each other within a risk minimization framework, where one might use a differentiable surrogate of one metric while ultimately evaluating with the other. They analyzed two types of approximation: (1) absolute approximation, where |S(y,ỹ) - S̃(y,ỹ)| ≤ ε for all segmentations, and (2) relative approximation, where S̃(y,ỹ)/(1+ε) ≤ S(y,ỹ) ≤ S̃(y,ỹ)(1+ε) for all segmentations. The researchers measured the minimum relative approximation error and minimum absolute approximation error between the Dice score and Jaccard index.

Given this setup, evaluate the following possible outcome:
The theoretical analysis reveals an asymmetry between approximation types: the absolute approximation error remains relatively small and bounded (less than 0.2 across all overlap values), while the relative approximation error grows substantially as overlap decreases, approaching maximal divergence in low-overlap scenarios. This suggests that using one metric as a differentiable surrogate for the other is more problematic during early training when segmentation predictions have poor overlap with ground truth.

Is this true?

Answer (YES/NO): NO